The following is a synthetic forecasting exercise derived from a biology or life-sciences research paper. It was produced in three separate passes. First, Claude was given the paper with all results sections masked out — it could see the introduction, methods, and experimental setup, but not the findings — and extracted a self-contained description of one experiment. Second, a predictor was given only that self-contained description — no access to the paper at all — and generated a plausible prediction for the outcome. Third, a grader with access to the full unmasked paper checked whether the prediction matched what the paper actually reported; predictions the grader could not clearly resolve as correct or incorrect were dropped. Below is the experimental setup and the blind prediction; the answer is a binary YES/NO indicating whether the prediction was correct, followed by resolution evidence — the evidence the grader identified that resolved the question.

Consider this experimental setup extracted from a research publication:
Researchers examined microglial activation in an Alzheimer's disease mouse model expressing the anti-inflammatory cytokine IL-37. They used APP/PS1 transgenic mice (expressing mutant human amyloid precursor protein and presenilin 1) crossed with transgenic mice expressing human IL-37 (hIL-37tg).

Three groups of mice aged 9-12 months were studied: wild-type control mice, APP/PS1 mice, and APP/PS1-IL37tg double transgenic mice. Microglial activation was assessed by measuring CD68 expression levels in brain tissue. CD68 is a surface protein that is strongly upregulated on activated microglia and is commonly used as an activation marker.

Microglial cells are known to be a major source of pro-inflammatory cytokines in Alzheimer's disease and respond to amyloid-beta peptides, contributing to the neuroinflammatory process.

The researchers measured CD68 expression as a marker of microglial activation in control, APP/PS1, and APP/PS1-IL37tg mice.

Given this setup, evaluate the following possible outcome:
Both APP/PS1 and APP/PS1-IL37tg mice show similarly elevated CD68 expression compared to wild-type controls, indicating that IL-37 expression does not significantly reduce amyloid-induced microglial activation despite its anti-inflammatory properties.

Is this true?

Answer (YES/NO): NO